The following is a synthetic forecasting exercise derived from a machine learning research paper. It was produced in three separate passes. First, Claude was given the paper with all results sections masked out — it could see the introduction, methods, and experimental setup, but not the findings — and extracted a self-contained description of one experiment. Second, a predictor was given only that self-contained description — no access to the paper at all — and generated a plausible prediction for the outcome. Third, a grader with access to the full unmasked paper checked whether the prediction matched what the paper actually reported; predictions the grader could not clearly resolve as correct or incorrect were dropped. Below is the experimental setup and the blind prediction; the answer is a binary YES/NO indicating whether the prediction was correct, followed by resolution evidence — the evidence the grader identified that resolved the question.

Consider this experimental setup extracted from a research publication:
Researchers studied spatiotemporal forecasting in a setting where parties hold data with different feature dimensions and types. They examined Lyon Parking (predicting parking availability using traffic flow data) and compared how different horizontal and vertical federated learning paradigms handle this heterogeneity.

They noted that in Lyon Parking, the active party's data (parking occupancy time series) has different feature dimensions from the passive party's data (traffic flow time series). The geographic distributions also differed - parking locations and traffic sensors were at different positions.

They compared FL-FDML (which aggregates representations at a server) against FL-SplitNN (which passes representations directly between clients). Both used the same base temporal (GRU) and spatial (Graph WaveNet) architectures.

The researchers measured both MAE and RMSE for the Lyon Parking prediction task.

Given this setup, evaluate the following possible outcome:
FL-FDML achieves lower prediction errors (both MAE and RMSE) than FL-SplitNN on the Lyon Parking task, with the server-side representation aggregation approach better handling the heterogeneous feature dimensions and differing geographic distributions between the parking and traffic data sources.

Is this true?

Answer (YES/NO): NO